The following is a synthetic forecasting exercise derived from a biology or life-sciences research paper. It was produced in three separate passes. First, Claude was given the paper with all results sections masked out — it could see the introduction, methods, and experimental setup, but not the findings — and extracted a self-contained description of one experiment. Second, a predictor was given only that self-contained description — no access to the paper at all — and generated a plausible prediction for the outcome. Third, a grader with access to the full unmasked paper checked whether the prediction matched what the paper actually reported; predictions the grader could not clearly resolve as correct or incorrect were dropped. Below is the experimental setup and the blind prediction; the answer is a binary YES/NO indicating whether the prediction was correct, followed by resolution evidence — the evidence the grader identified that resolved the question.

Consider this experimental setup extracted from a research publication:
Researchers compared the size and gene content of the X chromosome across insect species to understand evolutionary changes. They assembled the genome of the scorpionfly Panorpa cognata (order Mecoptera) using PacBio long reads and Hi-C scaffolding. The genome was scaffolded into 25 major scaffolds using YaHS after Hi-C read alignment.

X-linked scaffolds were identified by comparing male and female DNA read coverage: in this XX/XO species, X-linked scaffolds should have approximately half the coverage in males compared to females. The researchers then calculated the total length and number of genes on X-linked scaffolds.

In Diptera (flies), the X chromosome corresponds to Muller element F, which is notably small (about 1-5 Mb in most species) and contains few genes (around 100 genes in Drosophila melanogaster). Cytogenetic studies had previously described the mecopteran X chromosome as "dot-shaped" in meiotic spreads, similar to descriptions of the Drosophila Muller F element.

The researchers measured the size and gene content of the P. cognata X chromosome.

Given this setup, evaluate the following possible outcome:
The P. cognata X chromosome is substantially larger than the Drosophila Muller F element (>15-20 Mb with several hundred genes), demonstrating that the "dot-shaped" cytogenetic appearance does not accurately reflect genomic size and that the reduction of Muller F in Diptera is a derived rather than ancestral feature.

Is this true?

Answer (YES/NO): YES